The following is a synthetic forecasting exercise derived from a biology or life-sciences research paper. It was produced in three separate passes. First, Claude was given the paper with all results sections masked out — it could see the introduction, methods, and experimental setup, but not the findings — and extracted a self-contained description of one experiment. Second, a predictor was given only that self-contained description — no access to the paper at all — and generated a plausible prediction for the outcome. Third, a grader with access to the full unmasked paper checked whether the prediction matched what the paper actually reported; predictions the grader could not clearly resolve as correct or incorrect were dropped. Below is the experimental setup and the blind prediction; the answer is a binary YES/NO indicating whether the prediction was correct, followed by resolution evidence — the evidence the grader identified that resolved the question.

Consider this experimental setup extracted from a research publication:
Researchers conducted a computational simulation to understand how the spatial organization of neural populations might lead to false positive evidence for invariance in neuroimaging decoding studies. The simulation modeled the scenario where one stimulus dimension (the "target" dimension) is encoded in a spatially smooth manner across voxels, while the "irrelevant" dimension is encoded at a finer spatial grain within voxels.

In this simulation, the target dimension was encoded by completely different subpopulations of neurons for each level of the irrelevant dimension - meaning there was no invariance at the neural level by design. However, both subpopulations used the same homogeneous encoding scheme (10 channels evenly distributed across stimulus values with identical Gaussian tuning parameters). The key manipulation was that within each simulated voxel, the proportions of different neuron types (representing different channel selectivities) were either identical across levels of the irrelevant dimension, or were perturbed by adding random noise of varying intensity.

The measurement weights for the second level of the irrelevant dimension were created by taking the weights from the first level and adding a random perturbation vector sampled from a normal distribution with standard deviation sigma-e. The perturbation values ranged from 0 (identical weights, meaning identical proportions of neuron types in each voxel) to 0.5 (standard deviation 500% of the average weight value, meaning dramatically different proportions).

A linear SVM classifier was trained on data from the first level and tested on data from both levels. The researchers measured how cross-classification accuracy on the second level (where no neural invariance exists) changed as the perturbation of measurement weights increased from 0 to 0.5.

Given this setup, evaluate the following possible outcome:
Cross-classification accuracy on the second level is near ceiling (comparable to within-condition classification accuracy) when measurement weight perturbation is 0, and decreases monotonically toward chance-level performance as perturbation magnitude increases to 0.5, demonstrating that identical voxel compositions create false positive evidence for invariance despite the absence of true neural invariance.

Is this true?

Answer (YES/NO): NO